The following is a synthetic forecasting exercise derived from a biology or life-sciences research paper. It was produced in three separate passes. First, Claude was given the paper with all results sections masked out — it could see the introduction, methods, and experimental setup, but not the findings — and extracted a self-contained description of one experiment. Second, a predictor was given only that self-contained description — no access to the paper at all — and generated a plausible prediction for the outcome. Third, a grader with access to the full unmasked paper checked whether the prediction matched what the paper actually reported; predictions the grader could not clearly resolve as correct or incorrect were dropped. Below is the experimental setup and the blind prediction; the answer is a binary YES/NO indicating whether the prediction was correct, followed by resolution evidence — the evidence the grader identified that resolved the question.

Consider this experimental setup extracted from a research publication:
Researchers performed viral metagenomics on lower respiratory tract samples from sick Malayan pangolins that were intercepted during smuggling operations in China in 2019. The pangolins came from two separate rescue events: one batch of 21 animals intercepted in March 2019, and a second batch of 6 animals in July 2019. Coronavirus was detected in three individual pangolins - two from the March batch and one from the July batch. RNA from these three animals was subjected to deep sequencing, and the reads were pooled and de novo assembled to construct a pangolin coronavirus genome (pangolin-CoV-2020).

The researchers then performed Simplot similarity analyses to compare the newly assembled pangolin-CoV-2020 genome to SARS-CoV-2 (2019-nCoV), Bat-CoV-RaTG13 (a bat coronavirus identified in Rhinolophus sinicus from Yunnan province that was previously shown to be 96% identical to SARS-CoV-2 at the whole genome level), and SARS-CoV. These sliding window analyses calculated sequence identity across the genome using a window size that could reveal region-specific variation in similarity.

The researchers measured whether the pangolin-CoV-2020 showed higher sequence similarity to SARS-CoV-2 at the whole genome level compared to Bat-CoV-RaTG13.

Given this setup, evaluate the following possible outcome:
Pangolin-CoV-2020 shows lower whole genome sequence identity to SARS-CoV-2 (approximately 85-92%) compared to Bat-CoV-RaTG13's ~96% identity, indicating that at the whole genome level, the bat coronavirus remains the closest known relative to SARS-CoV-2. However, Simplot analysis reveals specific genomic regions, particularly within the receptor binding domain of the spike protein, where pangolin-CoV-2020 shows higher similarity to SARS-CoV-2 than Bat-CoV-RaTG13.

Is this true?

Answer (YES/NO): YES